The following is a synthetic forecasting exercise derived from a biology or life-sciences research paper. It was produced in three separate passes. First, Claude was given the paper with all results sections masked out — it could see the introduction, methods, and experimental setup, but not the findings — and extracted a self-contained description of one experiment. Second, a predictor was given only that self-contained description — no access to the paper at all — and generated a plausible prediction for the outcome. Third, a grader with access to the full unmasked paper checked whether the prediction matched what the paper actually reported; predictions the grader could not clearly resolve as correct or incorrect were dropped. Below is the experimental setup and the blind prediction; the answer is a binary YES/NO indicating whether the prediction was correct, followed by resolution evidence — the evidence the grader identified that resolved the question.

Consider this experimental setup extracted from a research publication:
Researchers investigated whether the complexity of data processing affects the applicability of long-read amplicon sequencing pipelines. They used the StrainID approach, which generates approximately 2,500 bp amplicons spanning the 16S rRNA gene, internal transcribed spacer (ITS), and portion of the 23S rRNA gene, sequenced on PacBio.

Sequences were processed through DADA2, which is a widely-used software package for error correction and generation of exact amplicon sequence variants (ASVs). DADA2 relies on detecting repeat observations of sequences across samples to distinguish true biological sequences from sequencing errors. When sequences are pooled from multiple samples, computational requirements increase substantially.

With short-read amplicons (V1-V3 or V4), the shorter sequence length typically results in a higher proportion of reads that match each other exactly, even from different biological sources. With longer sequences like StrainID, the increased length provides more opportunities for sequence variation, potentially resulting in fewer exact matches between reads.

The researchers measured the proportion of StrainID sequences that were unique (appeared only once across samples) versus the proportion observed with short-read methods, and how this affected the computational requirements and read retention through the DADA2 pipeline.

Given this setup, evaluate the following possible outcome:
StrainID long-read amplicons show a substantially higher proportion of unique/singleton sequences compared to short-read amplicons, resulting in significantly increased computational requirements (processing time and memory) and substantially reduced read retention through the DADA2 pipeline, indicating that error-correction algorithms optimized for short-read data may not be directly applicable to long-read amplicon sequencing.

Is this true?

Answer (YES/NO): YES